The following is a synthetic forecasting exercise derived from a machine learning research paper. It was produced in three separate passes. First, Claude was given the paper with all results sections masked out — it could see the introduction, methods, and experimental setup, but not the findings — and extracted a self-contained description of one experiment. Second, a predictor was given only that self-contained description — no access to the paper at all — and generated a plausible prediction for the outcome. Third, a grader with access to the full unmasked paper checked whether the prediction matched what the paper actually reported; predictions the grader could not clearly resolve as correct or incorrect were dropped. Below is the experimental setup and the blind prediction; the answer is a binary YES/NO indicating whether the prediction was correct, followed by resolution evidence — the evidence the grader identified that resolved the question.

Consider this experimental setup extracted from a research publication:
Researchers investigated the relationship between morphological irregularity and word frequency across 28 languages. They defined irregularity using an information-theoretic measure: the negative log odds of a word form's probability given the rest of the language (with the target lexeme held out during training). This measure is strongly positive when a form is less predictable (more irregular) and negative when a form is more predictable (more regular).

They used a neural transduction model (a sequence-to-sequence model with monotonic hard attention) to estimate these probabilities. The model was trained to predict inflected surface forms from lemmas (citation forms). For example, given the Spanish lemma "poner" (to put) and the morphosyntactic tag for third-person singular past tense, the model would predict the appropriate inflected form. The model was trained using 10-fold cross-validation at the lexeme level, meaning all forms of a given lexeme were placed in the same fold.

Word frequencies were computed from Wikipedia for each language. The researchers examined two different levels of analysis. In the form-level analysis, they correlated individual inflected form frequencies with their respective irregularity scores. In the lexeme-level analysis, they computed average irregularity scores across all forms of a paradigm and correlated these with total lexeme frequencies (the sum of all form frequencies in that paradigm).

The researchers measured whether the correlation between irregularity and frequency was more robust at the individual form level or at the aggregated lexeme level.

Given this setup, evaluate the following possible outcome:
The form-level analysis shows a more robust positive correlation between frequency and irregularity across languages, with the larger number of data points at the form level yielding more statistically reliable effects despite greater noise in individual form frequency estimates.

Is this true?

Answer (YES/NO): NO